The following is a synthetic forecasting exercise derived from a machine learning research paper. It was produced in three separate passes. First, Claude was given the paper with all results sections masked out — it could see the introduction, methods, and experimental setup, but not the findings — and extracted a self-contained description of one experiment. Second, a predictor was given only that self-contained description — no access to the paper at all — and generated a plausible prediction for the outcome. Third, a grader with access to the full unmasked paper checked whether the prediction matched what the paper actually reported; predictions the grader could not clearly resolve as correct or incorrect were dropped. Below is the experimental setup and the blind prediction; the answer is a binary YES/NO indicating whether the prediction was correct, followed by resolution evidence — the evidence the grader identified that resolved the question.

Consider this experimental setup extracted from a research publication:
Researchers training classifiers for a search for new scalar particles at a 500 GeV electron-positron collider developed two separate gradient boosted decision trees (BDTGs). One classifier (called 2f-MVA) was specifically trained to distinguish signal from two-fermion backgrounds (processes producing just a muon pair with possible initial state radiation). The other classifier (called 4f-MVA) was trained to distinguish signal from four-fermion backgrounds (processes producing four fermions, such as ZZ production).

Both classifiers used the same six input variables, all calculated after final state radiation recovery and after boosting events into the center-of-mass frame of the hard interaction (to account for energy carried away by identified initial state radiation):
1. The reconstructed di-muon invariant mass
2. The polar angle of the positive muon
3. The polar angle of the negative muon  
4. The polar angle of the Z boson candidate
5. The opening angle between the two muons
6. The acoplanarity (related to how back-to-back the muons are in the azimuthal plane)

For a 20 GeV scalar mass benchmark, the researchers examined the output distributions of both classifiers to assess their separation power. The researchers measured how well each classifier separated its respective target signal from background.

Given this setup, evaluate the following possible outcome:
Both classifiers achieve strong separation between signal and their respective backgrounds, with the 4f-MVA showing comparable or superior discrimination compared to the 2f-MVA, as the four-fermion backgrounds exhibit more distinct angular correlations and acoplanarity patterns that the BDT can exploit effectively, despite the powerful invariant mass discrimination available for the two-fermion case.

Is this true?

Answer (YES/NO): NO